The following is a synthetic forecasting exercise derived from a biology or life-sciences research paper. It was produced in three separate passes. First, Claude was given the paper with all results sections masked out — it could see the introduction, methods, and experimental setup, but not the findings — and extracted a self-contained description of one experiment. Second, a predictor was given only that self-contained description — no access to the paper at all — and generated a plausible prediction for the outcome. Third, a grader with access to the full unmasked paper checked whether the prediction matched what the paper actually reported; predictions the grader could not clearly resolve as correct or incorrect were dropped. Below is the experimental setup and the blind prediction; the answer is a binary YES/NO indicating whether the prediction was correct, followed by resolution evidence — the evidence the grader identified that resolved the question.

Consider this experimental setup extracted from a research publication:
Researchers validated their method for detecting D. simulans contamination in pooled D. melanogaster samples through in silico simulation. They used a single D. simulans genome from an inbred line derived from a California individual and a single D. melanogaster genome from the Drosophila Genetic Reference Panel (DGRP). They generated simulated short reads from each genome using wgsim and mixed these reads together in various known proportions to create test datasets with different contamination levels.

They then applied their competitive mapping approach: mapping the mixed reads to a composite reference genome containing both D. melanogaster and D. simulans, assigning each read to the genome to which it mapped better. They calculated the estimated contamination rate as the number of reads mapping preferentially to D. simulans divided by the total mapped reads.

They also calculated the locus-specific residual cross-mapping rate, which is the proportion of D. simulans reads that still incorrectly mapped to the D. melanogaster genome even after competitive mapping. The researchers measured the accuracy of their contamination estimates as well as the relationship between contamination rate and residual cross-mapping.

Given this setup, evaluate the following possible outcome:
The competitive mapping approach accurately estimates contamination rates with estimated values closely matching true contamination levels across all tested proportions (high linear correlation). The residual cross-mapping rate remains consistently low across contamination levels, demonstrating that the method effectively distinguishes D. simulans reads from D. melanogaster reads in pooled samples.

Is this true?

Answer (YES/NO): NO